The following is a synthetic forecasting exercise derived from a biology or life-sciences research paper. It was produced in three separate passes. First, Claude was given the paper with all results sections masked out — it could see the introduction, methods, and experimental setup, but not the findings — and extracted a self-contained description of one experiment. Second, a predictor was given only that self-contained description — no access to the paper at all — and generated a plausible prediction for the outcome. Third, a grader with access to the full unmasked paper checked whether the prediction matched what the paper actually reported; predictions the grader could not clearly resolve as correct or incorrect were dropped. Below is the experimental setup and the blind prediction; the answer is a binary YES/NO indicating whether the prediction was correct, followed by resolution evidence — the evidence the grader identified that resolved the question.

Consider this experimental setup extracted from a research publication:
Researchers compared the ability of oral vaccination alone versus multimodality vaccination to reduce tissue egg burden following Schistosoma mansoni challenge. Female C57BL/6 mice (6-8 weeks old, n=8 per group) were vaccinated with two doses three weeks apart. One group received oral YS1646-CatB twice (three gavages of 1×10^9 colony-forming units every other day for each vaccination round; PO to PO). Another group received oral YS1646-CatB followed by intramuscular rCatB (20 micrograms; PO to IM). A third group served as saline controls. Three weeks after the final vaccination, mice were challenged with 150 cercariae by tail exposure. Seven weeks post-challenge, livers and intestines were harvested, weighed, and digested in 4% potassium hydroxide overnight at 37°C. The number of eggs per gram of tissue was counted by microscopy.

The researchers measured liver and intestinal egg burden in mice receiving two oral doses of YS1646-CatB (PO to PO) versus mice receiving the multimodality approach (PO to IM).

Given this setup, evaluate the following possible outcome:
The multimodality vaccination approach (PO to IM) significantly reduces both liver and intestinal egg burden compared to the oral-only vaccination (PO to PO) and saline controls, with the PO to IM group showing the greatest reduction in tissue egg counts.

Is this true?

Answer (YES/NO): NO